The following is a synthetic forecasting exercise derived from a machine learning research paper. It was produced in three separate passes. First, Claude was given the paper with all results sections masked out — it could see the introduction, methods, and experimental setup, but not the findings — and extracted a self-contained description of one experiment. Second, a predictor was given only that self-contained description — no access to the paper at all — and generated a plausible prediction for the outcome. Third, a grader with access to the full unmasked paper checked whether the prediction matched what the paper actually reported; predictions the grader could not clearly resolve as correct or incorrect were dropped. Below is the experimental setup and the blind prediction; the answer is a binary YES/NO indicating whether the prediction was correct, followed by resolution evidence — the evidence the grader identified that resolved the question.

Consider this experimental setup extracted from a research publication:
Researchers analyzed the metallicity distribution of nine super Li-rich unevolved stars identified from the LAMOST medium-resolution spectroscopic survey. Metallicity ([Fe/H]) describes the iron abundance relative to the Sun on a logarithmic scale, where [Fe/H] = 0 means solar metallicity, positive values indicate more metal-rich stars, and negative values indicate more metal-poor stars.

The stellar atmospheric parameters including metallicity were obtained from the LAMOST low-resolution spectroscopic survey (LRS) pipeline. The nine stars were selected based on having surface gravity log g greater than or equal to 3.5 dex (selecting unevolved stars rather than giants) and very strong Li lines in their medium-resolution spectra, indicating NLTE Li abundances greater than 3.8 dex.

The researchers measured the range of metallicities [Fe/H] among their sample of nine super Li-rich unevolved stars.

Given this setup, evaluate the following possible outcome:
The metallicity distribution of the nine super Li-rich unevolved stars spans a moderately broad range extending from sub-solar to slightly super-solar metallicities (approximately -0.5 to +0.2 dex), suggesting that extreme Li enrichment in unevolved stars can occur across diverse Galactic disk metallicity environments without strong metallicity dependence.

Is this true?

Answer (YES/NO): NO